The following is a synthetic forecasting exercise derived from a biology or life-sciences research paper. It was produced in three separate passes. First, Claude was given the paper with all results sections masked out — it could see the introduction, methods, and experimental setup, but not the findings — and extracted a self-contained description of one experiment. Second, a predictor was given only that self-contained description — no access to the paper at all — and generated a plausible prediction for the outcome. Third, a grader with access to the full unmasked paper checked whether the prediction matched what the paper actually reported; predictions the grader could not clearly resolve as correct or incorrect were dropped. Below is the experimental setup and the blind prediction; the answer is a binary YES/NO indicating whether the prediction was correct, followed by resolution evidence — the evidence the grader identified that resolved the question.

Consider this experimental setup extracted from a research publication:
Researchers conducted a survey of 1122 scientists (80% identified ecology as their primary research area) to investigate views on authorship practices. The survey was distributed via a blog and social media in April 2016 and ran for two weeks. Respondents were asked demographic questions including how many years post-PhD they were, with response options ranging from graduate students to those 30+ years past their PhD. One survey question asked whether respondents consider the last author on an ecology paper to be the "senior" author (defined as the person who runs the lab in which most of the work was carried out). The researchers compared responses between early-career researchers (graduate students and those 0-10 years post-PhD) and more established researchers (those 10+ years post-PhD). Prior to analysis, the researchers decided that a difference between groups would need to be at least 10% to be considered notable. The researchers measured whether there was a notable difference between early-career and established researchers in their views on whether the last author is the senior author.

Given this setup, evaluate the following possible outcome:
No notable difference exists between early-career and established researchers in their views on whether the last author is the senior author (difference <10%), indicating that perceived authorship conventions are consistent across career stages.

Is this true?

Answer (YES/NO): YES